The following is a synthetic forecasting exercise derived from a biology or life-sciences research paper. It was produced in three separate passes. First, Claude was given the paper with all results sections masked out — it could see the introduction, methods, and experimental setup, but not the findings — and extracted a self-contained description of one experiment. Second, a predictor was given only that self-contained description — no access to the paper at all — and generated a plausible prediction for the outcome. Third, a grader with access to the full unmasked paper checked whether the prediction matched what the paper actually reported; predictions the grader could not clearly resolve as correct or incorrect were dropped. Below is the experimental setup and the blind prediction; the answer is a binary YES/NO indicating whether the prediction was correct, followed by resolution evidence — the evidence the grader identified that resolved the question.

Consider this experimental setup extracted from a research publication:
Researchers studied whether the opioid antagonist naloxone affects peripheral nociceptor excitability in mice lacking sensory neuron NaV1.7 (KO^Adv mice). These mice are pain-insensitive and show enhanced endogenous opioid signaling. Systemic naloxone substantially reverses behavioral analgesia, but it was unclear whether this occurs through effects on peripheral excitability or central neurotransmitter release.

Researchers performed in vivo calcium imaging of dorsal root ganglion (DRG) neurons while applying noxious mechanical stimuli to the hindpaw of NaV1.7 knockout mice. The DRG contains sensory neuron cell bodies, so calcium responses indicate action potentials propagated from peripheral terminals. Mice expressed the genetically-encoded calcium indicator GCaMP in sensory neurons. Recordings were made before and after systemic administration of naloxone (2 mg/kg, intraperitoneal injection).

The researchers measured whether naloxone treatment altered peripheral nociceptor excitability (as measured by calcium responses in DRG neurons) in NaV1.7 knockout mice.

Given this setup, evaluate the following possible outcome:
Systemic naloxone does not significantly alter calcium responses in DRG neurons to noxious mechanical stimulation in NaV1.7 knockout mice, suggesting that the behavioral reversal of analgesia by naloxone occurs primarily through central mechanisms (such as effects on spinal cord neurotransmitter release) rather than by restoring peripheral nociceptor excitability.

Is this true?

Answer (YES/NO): YES